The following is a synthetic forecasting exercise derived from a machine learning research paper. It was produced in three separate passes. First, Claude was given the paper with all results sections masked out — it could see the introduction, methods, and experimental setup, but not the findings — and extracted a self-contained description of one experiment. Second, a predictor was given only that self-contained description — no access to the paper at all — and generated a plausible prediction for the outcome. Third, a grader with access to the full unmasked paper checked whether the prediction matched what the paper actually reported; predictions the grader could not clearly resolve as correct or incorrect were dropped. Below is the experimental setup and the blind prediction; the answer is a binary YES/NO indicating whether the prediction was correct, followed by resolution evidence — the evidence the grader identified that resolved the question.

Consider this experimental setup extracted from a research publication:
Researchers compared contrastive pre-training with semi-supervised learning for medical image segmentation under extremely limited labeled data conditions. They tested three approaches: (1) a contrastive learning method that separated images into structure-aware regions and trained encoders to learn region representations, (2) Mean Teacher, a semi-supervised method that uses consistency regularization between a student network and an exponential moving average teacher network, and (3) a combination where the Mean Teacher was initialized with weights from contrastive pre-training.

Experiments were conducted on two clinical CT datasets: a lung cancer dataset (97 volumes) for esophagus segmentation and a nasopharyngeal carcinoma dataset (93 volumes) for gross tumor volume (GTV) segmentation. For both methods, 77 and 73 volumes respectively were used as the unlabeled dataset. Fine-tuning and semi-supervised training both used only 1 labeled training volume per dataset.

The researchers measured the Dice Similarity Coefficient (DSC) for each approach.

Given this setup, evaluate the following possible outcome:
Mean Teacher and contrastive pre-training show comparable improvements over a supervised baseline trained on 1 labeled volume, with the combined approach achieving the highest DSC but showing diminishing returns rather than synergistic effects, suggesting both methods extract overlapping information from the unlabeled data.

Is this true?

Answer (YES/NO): NO